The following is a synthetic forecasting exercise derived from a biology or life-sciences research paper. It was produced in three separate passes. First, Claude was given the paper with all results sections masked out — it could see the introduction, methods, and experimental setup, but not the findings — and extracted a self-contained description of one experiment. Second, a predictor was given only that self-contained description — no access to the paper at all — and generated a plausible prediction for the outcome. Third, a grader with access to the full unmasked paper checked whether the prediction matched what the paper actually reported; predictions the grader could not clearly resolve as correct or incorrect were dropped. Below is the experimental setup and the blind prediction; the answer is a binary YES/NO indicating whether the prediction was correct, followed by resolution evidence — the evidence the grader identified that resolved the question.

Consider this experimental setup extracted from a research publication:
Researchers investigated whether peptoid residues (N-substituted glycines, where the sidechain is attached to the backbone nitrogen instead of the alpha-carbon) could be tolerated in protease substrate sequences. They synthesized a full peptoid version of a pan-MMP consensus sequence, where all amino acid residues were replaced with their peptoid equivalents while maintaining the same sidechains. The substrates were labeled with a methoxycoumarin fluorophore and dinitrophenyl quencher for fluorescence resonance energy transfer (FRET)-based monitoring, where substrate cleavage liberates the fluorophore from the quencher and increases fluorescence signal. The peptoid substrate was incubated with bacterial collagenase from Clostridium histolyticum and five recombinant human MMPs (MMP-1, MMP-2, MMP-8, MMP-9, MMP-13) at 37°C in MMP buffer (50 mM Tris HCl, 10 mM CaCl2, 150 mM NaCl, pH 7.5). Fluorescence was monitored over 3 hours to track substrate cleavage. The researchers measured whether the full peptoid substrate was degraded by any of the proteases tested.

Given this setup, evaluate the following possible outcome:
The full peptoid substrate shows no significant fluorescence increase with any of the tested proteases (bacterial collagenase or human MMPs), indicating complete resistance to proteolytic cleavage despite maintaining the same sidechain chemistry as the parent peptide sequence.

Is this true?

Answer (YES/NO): YES